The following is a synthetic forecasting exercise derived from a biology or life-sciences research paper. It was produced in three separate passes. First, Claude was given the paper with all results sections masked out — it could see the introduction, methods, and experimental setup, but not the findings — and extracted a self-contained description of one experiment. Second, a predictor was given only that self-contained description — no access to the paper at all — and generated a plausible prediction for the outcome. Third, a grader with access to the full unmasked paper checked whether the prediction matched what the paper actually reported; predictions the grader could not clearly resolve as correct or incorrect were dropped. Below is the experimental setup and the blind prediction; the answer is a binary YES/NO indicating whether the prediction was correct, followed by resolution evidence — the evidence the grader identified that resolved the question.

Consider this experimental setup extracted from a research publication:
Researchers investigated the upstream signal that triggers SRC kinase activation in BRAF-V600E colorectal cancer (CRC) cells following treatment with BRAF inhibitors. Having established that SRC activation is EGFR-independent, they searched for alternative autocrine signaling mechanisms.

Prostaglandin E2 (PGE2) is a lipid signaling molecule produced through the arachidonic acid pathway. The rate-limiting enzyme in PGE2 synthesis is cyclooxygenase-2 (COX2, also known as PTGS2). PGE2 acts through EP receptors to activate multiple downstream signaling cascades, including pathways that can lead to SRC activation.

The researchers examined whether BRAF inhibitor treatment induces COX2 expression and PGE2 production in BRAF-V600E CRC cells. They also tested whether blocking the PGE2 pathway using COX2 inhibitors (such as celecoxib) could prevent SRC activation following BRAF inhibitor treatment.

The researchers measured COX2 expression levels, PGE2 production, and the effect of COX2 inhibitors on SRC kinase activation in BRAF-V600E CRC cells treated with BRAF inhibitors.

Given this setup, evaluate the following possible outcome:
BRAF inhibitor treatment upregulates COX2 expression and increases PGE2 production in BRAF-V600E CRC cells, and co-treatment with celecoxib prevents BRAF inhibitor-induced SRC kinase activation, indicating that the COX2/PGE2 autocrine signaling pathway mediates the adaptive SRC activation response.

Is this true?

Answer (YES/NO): NO